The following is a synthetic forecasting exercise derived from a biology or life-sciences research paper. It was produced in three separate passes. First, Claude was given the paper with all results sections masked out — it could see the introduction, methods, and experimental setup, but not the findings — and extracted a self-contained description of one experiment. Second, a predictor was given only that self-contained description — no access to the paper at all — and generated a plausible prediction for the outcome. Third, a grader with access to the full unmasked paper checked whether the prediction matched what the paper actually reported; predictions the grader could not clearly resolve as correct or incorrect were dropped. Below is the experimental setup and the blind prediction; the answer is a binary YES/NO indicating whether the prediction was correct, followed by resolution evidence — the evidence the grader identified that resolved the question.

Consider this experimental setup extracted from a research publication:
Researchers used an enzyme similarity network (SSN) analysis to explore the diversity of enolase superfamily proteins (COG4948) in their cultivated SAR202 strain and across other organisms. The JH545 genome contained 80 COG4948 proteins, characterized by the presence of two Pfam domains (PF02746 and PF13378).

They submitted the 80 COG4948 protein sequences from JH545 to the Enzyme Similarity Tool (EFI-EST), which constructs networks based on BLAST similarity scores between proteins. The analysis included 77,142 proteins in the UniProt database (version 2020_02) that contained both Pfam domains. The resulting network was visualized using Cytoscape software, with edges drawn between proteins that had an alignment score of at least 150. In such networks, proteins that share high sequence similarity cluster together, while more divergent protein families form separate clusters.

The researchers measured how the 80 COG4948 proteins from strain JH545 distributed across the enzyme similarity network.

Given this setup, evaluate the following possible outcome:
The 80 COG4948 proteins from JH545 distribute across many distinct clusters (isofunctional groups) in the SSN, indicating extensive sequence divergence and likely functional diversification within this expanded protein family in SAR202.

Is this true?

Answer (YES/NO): YES